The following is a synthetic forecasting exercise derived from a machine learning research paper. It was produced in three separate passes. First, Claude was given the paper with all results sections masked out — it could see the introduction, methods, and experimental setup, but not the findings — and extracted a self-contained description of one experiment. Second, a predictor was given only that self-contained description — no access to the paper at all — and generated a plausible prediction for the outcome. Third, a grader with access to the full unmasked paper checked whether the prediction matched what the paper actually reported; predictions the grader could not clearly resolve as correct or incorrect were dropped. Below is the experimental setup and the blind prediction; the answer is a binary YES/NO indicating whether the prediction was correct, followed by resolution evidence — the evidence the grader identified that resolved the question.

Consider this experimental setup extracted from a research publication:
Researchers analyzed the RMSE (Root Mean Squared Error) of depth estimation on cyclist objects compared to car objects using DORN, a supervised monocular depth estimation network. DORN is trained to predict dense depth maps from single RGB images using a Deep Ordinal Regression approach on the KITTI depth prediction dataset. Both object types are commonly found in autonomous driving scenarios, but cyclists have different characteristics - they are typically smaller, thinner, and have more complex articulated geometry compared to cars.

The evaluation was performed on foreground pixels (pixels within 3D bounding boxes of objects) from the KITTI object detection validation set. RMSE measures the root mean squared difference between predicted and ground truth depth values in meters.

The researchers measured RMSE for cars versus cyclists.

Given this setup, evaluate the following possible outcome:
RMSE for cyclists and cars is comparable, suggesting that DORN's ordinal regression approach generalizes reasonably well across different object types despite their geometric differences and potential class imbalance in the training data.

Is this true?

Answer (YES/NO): NO